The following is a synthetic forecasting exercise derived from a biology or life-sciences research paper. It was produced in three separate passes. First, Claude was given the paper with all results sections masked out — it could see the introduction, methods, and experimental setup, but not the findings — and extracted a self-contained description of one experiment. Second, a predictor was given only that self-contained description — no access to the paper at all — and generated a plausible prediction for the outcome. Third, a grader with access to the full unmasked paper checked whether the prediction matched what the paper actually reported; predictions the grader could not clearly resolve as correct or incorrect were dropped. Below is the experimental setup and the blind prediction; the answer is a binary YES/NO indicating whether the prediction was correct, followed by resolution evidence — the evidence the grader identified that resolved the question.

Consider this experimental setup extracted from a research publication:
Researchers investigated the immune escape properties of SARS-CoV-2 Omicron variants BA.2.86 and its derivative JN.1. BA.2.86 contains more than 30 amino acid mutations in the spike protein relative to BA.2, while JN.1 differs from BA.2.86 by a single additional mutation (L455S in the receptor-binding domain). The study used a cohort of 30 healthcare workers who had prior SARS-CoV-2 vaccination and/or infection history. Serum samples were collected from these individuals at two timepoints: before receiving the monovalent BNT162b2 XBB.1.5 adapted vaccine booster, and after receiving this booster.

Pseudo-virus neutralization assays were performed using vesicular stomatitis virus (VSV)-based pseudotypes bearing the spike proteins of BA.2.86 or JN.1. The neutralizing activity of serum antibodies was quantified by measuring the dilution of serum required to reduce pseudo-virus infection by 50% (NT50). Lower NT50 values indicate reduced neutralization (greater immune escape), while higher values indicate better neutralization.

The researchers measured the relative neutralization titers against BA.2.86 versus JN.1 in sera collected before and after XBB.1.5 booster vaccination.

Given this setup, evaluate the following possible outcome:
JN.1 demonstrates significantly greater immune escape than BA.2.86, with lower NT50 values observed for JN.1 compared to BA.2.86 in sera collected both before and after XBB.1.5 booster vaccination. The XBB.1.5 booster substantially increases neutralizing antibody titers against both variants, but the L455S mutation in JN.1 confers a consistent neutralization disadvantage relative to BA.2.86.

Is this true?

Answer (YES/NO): NO